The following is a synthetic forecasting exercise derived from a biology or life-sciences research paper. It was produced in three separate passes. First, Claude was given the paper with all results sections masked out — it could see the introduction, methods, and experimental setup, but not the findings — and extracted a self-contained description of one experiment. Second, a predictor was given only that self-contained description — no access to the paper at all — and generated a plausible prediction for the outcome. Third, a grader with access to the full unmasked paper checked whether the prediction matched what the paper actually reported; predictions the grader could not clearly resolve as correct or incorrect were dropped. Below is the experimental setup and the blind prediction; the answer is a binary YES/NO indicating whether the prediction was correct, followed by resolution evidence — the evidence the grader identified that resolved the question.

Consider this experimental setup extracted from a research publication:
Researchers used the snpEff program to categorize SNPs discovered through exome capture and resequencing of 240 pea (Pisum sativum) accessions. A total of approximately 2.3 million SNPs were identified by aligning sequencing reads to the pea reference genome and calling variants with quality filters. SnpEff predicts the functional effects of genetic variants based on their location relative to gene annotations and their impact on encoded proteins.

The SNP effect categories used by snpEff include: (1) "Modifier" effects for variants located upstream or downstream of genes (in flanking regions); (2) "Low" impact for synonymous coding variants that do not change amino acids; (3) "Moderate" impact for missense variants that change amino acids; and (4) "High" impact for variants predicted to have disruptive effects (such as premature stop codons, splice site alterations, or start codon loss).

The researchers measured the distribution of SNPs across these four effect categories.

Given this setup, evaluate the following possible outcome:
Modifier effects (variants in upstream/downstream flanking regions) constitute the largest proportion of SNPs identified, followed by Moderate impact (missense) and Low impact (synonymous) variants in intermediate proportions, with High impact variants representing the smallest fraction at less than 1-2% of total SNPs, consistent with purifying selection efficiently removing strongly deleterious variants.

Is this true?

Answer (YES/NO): NO